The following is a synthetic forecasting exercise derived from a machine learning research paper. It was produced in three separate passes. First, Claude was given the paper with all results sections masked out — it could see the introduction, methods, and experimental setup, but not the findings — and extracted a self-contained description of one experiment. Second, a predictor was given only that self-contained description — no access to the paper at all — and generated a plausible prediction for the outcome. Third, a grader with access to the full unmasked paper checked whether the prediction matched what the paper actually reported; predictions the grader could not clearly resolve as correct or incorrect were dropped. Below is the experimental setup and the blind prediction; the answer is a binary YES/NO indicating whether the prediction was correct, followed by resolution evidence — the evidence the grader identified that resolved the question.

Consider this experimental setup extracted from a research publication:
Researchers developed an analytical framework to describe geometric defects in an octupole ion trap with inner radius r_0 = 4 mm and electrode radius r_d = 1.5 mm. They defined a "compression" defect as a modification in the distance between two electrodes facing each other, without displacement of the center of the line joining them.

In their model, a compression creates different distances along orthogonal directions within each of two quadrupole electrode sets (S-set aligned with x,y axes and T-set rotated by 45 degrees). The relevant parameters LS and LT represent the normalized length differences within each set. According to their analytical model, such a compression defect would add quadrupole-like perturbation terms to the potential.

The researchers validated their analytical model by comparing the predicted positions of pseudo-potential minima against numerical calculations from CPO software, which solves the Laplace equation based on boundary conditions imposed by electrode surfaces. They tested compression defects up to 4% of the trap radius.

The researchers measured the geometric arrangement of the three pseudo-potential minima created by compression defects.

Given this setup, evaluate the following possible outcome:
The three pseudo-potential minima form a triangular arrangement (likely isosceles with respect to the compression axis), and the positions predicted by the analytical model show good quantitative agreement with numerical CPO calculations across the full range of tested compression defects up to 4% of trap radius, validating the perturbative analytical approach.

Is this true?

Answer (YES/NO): NO